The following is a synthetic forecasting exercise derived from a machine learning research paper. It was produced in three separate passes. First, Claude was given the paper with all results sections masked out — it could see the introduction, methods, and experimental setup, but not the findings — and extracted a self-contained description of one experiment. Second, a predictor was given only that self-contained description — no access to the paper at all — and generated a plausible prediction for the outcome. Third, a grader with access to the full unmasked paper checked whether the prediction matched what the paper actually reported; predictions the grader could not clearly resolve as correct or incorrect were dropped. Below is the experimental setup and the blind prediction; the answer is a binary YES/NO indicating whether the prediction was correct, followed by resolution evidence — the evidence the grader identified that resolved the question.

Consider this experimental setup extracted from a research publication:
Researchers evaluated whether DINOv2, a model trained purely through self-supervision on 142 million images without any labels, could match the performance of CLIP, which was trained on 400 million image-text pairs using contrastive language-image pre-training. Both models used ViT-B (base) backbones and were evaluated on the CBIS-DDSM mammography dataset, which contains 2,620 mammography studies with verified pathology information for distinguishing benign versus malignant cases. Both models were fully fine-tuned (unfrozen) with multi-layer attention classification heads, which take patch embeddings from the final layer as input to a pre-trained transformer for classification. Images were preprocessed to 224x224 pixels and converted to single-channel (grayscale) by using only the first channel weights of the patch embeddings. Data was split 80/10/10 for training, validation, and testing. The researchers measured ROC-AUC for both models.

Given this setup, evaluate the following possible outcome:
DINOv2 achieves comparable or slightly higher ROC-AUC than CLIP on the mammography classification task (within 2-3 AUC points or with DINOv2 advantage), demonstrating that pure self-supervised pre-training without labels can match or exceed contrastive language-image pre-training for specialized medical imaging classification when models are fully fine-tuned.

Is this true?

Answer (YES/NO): YES